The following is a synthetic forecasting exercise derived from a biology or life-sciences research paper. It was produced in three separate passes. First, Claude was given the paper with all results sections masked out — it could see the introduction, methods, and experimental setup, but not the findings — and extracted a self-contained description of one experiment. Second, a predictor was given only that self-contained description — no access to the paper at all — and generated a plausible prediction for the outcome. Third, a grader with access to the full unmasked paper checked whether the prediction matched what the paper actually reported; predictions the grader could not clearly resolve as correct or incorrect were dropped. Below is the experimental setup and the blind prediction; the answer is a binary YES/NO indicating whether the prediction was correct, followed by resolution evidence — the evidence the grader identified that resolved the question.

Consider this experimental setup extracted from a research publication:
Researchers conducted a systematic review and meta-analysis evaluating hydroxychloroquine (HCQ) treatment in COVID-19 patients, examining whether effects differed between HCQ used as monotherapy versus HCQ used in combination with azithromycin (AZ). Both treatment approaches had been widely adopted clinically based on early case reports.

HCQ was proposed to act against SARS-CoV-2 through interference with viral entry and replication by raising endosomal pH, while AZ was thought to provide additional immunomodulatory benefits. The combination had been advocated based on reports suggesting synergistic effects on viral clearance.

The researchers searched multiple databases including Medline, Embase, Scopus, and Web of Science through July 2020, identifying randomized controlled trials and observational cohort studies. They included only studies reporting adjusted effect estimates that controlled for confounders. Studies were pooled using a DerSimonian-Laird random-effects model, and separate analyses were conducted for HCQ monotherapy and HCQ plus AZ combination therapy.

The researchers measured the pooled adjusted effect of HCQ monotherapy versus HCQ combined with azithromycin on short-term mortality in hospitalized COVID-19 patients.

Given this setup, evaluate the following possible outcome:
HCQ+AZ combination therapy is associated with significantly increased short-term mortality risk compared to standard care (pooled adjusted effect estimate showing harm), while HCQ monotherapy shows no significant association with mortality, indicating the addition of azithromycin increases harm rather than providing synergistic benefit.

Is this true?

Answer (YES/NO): NO